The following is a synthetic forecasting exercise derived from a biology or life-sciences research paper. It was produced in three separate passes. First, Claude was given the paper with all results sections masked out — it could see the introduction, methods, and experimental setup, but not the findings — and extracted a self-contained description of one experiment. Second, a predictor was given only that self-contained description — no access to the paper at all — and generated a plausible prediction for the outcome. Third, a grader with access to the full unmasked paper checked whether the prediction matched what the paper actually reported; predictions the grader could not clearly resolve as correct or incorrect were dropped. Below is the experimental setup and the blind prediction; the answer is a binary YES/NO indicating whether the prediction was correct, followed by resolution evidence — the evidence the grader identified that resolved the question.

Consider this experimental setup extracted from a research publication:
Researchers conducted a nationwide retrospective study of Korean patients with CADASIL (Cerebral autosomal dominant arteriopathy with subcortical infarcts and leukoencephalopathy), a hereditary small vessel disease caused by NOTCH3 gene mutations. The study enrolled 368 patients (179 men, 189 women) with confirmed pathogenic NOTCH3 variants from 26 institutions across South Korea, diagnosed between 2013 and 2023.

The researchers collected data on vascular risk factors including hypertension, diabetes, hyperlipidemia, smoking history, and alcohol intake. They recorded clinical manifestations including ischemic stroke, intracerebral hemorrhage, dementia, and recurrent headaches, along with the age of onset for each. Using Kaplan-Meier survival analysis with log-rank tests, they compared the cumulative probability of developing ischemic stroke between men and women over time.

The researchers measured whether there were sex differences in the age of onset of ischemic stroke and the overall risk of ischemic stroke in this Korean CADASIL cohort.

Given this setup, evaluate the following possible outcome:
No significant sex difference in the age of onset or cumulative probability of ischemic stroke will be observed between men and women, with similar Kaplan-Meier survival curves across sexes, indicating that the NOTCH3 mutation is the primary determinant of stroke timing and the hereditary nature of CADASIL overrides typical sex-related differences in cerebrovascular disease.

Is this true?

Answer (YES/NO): NO